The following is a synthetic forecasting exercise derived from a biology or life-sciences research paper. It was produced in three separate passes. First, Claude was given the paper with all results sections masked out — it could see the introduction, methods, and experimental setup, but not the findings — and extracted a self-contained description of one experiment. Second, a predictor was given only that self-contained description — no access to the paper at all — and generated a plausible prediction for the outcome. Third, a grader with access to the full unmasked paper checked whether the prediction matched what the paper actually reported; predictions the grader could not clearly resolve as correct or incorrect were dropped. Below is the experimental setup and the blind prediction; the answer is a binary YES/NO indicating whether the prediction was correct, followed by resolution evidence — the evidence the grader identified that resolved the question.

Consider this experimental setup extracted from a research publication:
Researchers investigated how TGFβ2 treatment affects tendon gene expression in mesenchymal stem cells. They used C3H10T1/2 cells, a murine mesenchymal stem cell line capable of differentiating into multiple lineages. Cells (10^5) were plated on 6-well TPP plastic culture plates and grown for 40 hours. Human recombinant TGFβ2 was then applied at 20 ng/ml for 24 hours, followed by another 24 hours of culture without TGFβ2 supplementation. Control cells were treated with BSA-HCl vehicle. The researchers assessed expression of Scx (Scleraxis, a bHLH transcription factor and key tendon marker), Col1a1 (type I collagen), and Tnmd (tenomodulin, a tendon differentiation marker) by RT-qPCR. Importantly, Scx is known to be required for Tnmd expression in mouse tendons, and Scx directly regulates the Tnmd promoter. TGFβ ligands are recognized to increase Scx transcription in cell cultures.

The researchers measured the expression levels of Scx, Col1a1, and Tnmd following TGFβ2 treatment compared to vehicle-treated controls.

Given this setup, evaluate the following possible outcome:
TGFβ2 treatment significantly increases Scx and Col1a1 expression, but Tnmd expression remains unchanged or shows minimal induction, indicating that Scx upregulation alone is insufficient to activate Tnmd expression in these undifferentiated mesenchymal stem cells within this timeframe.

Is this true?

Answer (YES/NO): NO